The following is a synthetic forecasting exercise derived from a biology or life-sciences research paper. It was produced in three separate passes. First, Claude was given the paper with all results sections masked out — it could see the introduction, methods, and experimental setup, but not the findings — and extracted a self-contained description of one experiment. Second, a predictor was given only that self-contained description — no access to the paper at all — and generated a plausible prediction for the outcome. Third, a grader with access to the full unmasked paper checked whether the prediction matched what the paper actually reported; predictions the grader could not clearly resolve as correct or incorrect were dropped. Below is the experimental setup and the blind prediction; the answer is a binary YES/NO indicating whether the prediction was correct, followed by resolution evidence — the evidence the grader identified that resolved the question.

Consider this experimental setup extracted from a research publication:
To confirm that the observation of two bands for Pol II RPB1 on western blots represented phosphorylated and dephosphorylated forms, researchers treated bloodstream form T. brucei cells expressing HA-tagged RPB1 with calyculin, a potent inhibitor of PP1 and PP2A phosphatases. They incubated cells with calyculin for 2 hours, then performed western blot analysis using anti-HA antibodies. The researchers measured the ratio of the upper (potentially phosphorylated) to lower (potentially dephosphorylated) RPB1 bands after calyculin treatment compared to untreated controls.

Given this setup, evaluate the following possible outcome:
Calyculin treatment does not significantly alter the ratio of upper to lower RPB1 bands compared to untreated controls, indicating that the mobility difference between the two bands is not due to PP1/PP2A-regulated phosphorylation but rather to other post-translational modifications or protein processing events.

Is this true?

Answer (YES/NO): NO